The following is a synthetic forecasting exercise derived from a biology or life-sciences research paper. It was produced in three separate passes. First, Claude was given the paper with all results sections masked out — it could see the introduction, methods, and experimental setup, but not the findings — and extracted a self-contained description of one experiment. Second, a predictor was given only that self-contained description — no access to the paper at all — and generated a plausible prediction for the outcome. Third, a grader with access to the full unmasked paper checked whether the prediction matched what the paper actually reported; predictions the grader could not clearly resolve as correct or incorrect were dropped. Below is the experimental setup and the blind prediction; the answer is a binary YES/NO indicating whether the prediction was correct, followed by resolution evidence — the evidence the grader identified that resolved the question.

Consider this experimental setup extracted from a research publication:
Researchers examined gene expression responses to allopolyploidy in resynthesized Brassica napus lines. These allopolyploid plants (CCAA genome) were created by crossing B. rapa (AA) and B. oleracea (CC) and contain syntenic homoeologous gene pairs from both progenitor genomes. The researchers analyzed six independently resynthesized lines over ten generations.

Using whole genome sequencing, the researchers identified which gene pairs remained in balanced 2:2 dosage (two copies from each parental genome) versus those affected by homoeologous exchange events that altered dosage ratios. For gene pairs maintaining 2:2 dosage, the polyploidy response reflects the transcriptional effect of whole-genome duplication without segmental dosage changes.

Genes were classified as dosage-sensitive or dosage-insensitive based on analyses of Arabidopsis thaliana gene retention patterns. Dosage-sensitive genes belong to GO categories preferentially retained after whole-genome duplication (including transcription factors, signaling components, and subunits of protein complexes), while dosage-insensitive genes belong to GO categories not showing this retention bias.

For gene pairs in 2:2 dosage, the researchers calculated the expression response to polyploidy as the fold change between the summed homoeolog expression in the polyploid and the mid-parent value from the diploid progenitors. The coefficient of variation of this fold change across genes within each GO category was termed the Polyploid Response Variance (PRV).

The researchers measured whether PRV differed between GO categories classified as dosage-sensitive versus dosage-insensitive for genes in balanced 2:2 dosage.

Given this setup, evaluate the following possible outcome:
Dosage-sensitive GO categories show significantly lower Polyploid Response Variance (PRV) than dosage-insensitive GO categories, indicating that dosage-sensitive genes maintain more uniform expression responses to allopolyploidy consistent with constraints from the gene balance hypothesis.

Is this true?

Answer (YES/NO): YES